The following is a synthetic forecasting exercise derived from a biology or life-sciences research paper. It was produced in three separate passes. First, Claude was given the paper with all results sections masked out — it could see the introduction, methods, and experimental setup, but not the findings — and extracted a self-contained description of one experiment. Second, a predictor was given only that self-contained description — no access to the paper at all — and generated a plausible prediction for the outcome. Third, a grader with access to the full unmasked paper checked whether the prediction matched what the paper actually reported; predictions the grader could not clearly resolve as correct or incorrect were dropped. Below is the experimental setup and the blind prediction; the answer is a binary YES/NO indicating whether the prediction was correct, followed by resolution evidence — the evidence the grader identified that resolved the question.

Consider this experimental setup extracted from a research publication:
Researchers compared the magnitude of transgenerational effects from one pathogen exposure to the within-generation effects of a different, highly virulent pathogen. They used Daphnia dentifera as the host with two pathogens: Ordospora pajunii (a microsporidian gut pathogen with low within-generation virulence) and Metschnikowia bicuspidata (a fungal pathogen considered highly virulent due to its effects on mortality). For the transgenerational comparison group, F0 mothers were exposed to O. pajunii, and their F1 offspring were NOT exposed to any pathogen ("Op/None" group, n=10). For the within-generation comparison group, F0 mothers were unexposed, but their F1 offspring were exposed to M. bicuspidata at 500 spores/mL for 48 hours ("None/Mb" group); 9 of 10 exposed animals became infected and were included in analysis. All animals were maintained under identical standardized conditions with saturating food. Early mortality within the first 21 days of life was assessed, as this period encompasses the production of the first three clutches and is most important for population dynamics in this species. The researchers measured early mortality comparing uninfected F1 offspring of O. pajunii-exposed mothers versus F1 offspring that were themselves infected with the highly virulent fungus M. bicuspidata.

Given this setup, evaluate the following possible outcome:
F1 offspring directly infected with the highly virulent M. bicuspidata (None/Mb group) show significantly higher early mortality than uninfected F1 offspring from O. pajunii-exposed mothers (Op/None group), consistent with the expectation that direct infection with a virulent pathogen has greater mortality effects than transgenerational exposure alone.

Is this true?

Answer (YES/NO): NO